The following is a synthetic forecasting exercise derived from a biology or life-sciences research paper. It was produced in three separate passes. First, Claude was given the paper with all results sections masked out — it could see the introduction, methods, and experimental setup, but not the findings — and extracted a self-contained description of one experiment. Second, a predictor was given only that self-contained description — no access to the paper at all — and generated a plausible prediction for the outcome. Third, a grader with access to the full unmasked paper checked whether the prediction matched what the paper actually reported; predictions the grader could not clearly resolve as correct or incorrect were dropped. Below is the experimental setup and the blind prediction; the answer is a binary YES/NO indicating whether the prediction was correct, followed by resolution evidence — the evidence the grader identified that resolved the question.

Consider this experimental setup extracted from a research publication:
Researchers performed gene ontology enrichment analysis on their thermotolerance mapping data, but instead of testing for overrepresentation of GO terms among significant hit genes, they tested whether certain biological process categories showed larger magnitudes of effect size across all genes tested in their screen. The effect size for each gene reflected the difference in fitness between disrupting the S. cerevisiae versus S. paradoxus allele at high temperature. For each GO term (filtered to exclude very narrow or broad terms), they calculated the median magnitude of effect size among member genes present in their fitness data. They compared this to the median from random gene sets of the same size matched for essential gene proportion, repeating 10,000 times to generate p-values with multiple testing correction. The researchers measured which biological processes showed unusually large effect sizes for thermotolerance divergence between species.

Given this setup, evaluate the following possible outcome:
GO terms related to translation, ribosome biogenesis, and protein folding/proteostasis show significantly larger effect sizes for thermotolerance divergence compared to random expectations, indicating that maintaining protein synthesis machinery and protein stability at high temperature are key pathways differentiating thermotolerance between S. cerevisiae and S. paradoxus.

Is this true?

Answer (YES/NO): NO